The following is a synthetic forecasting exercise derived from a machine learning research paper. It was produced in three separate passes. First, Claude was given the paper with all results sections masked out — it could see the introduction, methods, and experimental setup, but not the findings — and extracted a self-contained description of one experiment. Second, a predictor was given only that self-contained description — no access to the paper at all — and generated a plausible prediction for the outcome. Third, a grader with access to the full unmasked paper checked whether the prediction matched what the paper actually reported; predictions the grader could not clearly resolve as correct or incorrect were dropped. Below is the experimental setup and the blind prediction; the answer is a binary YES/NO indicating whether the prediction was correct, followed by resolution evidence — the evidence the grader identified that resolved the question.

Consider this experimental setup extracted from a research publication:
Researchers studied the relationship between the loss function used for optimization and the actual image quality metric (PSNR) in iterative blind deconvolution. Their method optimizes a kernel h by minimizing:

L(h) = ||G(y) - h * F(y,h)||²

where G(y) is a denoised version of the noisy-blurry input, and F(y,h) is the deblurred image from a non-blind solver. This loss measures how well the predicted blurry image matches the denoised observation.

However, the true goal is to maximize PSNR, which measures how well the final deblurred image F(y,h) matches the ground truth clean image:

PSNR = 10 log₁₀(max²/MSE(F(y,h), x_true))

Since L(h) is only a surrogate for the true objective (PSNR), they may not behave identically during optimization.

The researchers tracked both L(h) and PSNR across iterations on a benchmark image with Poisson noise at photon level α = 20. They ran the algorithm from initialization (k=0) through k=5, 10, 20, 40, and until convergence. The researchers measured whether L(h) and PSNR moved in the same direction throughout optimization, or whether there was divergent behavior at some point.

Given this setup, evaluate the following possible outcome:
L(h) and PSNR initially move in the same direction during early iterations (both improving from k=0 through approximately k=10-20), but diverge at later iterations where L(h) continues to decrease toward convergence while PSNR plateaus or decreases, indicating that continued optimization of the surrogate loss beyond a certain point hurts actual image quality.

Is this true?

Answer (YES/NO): NO